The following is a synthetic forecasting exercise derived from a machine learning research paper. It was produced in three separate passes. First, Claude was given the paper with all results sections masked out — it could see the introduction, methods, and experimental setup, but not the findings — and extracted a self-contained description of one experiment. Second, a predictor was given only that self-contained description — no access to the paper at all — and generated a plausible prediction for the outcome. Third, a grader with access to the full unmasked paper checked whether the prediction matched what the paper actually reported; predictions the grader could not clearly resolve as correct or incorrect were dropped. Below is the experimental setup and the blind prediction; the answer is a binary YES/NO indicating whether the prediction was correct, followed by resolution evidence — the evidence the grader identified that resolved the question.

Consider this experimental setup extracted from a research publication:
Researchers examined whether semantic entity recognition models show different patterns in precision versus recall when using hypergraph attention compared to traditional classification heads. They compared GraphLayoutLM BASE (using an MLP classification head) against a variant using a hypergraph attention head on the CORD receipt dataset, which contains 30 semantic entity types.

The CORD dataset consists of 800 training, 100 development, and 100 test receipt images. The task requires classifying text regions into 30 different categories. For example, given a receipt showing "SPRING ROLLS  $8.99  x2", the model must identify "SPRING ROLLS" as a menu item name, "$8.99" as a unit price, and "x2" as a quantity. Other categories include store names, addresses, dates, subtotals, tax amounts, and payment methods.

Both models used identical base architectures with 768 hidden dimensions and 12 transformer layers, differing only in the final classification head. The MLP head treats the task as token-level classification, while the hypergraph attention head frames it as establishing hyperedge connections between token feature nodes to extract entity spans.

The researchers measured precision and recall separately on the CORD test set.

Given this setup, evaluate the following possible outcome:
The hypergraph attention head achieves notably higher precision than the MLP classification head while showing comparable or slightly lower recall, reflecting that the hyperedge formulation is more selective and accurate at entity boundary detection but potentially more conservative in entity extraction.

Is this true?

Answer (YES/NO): YES